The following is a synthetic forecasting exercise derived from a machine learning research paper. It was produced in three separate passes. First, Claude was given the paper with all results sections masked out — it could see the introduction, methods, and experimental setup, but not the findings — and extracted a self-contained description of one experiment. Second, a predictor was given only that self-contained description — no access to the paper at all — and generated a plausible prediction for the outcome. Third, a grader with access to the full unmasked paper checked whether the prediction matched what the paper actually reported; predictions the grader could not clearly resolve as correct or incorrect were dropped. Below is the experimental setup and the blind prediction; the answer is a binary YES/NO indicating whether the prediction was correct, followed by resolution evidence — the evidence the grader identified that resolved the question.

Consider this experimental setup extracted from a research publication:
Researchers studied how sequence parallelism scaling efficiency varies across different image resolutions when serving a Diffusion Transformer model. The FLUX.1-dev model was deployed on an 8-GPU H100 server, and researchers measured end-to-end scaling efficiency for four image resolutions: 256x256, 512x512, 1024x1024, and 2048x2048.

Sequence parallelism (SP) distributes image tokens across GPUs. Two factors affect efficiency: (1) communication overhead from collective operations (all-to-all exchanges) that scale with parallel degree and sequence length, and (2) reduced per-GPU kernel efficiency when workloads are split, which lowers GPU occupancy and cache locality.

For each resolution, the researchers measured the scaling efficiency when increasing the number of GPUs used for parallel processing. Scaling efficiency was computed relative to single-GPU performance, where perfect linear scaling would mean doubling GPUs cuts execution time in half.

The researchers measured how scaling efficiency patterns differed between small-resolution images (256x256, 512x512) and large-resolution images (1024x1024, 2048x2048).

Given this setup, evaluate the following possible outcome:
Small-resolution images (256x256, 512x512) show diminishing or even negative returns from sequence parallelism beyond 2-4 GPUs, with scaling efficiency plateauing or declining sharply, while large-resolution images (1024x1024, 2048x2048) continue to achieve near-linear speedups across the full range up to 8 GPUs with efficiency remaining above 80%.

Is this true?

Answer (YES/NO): NO